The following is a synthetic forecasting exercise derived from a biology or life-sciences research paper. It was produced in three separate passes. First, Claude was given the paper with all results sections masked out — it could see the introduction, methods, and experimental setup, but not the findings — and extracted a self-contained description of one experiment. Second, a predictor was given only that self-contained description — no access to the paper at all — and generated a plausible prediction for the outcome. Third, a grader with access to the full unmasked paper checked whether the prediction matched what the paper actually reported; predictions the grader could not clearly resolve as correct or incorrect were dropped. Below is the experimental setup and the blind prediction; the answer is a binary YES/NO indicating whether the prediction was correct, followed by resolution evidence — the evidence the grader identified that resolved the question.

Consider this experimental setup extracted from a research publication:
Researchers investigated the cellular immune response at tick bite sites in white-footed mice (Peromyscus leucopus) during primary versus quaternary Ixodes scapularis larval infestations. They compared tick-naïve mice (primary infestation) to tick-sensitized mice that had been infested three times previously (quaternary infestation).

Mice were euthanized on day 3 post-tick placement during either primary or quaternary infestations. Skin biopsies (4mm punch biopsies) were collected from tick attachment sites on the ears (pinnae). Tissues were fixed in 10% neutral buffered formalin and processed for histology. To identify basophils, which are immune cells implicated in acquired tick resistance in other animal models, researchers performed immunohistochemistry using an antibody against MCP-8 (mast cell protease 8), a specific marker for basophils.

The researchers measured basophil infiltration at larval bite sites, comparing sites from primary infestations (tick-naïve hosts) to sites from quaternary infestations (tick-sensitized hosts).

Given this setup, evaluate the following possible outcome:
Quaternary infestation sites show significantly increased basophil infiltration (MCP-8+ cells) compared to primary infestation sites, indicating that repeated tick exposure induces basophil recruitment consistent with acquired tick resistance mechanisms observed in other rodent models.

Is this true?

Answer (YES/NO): YES